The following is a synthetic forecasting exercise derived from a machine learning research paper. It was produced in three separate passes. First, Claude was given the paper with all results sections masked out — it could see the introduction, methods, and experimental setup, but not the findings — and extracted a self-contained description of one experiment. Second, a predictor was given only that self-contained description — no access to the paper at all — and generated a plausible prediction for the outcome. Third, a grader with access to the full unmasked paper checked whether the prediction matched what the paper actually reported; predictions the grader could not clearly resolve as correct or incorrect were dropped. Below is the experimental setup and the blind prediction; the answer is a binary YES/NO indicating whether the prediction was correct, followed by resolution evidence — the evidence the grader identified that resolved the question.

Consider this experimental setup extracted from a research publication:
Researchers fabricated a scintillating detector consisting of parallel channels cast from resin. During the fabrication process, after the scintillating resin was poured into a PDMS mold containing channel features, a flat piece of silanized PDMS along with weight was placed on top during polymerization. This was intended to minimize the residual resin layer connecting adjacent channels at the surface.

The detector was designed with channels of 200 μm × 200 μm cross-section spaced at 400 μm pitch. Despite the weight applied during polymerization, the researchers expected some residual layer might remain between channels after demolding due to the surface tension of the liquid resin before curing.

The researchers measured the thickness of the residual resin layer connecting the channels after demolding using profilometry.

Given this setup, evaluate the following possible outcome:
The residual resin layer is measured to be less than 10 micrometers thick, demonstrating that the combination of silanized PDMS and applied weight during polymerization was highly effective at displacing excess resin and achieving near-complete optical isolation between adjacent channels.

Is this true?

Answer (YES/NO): NO